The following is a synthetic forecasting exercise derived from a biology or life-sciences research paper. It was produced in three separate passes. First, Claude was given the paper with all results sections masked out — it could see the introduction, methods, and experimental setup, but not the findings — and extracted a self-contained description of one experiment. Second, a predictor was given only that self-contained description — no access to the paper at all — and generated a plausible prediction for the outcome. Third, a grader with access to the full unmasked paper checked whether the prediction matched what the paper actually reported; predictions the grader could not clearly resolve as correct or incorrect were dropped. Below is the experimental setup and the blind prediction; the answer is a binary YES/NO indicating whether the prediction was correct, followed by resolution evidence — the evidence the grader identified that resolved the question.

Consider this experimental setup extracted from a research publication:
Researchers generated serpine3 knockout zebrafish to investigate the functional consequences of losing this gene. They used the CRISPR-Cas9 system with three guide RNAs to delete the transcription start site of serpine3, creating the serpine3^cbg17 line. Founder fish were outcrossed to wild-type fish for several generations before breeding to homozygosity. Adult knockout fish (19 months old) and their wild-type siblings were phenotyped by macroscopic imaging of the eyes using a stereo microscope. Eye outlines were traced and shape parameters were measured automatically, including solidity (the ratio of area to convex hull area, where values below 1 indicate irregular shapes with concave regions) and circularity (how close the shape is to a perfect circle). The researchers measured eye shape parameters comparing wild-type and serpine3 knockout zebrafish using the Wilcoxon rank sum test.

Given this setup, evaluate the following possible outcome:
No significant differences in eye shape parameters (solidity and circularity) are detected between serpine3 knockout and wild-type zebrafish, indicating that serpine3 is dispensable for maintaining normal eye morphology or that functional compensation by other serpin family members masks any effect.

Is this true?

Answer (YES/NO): NO